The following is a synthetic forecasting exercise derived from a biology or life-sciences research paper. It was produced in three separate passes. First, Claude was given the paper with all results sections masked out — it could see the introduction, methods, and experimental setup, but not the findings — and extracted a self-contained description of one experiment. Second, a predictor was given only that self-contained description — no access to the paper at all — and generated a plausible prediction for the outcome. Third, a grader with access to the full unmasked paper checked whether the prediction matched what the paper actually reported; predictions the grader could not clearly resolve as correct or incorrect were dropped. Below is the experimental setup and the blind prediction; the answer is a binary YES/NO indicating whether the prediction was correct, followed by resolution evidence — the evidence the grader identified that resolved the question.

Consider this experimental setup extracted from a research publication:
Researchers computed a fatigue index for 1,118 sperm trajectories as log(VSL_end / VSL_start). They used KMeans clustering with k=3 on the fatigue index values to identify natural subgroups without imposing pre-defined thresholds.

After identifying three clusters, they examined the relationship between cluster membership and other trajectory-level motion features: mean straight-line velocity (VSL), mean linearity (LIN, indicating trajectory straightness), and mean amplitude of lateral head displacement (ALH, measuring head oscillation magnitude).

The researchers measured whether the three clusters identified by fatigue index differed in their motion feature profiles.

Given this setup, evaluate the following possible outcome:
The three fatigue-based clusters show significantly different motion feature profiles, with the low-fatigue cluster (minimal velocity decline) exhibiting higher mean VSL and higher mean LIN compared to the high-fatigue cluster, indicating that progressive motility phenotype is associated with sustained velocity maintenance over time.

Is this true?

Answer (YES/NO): YES